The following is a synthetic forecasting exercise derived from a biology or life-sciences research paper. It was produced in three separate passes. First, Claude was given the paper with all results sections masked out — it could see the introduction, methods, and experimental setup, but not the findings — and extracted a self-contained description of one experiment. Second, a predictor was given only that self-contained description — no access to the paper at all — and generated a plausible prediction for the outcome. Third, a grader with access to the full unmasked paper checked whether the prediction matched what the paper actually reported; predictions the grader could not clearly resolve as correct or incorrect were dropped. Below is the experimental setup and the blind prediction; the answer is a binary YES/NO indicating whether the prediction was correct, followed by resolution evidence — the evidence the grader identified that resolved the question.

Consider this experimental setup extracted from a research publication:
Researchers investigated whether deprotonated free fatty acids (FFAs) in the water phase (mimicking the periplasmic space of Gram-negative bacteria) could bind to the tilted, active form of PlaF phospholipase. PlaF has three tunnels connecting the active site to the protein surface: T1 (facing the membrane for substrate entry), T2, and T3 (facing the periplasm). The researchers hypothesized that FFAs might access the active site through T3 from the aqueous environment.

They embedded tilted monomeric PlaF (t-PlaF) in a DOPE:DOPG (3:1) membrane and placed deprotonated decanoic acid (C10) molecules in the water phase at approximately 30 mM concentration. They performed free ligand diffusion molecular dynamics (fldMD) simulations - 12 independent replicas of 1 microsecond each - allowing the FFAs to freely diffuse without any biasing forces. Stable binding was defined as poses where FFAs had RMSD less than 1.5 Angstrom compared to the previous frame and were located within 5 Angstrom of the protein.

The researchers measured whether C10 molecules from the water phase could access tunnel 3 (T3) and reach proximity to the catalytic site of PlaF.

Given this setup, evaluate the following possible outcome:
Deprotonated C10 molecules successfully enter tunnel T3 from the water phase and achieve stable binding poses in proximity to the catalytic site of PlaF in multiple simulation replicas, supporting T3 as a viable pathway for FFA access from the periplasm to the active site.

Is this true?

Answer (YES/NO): NO